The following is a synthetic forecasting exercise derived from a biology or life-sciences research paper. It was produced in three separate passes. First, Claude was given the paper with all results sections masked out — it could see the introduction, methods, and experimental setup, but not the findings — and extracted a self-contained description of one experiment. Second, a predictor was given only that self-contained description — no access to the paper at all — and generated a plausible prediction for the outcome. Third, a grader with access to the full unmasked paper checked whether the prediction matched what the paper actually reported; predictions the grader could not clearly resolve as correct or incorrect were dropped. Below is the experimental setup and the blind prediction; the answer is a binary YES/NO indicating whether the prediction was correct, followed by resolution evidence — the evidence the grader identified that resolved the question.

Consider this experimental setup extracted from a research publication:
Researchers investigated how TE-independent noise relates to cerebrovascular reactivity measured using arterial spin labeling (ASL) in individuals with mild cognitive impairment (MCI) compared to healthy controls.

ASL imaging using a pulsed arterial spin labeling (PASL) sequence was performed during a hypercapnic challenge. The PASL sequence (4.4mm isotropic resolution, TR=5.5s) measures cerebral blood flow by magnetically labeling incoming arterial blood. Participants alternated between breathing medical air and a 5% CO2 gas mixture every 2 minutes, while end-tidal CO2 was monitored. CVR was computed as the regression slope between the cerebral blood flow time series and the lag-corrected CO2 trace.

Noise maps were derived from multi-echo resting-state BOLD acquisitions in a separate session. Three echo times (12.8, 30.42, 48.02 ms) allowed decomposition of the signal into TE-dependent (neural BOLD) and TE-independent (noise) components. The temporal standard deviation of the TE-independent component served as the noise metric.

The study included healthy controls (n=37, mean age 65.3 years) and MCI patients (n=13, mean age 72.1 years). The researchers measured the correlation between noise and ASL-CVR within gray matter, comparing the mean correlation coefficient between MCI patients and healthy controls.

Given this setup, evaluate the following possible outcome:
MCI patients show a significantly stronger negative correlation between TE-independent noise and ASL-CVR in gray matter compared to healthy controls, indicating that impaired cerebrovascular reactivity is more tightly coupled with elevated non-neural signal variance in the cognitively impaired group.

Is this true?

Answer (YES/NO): NO